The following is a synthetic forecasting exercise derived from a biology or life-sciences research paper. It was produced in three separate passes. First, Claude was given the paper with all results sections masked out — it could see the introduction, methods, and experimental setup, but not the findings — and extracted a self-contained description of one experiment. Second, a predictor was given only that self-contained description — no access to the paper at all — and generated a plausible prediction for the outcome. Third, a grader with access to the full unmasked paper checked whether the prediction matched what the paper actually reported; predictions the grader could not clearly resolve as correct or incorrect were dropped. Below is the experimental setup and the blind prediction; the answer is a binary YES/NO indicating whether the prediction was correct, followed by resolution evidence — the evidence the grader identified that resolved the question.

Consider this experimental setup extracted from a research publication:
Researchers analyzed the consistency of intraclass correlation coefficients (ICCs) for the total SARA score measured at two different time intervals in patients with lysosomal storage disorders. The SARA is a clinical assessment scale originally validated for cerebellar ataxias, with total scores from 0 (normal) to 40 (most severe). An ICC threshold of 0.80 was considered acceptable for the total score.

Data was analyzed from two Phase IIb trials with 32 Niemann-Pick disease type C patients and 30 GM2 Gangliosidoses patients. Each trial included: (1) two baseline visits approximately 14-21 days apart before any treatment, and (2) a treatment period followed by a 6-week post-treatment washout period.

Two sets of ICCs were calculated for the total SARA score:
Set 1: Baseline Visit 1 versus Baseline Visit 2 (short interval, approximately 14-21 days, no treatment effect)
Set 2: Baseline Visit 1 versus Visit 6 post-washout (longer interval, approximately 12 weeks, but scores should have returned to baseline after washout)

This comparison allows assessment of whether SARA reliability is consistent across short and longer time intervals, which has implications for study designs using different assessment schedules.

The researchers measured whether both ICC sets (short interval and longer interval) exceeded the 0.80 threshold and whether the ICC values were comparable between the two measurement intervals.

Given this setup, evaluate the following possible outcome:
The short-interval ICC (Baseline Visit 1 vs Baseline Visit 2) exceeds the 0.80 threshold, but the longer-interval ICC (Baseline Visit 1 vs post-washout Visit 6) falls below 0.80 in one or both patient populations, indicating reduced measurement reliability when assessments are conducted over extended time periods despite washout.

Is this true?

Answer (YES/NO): NO